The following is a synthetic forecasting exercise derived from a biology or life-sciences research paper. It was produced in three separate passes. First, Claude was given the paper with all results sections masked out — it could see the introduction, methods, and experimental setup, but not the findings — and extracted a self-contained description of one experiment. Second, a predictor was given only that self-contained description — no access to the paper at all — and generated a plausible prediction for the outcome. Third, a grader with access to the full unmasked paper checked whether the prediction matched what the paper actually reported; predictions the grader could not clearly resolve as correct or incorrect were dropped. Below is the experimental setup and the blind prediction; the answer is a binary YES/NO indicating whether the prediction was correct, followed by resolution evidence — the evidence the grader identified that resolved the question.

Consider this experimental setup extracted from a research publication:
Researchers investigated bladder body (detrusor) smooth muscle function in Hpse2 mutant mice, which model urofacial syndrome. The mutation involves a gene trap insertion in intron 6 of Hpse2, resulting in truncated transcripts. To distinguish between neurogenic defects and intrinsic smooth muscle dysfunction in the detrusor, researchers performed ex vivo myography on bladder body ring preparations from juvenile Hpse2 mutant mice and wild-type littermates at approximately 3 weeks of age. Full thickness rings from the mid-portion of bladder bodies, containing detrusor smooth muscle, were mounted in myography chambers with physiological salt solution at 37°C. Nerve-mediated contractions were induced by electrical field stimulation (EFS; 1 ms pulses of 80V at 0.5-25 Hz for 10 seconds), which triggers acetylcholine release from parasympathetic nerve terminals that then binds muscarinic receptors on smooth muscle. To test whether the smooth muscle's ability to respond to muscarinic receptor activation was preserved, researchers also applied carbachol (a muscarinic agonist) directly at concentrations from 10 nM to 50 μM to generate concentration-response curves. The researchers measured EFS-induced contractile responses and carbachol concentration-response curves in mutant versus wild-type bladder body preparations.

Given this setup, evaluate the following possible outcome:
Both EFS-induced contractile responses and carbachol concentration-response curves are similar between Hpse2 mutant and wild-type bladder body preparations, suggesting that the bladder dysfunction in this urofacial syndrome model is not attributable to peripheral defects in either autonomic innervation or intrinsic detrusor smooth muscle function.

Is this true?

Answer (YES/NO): NO